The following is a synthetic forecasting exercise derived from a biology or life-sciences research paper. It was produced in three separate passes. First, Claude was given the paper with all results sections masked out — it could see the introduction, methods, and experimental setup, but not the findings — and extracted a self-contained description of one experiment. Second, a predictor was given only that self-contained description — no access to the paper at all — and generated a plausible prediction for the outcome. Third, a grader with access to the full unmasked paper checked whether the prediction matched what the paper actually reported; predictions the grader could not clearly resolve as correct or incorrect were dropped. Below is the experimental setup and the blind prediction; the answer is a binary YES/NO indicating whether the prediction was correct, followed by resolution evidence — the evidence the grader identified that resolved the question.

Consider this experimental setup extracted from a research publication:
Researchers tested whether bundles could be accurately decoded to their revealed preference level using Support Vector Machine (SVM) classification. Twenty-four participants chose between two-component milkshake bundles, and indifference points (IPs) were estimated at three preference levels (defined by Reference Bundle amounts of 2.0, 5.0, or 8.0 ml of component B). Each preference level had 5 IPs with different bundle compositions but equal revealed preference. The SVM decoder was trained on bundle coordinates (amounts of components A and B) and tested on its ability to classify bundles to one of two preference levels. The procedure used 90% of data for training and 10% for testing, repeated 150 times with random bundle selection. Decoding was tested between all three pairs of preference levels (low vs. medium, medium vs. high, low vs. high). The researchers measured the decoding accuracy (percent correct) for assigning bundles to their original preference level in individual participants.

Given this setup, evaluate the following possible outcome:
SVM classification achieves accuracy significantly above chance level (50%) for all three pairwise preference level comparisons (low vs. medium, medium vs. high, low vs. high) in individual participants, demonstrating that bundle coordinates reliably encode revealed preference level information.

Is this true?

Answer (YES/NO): YES